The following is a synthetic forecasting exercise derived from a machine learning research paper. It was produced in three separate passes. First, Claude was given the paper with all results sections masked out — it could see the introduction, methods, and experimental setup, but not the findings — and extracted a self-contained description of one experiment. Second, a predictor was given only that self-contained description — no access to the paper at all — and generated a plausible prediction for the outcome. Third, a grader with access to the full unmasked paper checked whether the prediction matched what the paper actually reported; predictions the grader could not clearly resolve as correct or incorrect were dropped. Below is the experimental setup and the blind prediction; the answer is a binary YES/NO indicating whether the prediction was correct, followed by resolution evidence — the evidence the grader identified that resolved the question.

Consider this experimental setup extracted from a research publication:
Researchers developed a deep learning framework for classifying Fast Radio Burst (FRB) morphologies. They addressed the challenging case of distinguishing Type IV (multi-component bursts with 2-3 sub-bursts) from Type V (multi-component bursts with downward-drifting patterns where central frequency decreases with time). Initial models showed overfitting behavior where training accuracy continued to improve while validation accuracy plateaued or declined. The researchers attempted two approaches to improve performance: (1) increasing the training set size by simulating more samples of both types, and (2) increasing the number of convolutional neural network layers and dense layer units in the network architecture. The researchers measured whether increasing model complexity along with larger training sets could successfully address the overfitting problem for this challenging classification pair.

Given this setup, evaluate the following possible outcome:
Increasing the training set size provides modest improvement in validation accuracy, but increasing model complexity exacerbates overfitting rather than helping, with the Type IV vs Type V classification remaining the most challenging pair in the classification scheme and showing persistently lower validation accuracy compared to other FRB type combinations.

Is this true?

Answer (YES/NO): NO